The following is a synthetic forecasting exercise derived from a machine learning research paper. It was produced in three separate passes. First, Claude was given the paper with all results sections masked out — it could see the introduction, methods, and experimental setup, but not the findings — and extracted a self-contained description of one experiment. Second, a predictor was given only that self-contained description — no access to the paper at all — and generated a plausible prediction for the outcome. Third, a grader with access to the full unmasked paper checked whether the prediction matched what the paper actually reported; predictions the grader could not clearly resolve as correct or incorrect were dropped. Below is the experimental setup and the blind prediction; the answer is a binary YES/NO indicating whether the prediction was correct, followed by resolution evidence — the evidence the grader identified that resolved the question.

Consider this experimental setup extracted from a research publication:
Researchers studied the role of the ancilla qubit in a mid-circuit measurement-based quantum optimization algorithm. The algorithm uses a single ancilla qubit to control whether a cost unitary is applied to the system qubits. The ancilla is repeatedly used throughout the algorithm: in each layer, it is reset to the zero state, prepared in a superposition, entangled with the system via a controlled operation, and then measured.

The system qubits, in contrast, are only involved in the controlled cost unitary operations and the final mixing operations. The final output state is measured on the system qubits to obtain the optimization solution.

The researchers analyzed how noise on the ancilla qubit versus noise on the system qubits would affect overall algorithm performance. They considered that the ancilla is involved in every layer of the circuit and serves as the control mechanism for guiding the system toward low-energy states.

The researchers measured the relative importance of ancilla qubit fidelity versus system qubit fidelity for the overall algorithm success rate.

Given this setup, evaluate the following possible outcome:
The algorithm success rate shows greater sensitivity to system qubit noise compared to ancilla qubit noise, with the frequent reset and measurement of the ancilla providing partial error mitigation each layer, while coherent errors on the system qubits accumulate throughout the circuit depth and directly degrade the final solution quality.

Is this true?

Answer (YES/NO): NO